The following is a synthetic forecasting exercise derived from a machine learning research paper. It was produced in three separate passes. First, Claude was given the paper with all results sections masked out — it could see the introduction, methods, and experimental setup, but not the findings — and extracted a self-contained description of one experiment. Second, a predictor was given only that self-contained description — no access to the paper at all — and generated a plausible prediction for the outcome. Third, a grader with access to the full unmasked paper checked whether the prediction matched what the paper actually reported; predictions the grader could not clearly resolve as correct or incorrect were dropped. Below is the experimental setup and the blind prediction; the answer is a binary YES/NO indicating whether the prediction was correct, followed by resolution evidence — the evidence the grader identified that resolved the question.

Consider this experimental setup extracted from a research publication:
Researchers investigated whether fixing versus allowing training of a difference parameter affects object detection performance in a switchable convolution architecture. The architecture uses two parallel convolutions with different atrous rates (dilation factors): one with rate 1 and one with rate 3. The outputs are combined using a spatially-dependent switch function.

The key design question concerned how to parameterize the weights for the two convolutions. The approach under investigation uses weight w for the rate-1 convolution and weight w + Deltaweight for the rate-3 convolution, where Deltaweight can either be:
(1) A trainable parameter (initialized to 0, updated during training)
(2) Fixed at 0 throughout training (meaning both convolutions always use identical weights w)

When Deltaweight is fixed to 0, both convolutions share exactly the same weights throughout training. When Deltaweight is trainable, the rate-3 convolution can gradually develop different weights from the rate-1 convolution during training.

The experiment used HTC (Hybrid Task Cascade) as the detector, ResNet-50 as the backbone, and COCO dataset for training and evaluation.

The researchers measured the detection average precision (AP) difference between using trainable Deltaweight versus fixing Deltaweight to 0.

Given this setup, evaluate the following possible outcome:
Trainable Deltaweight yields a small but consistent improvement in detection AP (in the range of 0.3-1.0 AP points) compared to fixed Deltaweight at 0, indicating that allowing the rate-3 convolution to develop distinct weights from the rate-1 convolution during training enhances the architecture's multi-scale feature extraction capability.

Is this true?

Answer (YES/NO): NO